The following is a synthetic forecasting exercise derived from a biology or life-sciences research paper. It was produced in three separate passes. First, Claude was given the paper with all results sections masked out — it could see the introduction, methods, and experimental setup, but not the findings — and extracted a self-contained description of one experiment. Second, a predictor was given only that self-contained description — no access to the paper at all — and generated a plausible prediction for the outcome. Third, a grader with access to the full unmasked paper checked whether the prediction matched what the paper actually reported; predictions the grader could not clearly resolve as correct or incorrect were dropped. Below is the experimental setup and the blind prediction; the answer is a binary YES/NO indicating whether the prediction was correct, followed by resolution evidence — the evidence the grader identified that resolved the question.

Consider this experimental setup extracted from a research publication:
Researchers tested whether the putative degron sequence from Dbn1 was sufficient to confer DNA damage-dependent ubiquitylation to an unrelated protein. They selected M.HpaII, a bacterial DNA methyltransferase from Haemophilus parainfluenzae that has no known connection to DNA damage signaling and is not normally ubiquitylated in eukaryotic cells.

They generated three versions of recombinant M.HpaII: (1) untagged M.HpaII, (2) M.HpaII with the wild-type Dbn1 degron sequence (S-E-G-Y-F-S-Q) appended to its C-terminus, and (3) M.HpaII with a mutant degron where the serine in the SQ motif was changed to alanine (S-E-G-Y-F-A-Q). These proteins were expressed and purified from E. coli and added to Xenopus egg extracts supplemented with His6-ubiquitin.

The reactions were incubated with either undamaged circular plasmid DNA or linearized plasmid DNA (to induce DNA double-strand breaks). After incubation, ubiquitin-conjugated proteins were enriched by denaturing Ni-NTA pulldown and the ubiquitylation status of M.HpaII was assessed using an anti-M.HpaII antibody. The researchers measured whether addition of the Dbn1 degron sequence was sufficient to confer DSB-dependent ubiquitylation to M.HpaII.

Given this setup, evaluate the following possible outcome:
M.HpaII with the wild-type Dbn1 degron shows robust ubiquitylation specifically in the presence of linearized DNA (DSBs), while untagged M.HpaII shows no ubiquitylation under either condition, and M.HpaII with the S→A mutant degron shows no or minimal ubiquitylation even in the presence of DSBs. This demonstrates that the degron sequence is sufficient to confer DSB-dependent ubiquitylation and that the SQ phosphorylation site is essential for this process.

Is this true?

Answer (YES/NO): YES